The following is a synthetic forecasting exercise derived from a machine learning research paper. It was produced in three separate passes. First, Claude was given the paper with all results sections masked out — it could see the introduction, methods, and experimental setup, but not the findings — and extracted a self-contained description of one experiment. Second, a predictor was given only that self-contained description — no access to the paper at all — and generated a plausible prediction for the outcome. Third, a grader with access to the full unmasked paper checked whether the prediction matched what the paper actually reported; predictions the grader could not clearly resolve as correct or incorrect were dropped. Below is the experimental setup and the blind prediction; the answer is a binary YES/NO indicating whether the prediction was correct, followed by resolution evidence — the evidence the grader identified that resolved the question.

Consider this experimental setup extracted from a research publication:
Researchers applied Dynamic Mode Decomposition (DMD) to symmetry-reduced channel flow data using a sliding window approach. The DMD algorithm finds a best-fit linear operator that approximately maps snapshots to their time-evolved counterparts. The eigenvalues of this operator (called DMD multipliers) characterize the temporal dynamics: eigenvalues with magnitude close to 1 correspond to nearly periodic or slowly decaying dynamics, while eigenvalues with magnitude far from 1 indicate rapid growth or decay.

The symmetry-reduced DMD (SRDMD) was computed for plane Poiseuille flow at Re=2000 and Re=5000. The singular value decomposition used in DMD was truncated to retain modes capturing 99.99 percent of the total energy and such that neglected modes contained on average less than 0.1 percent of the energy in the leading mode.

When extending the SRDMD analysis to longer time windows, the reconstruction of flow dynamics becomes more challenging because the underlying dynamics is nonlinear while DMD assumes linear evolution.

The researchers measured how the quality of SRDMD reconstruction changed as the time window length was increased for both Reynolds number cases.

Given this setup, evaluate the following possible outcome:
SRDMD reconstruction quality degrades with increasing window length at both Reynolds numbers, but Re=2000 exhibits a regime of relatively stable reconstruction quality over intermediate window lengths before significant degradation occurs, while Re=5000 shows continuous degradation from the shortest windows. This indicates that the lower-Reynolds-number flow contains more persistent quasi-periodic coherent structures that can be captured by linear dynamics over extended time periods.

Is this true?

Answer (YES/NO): NO